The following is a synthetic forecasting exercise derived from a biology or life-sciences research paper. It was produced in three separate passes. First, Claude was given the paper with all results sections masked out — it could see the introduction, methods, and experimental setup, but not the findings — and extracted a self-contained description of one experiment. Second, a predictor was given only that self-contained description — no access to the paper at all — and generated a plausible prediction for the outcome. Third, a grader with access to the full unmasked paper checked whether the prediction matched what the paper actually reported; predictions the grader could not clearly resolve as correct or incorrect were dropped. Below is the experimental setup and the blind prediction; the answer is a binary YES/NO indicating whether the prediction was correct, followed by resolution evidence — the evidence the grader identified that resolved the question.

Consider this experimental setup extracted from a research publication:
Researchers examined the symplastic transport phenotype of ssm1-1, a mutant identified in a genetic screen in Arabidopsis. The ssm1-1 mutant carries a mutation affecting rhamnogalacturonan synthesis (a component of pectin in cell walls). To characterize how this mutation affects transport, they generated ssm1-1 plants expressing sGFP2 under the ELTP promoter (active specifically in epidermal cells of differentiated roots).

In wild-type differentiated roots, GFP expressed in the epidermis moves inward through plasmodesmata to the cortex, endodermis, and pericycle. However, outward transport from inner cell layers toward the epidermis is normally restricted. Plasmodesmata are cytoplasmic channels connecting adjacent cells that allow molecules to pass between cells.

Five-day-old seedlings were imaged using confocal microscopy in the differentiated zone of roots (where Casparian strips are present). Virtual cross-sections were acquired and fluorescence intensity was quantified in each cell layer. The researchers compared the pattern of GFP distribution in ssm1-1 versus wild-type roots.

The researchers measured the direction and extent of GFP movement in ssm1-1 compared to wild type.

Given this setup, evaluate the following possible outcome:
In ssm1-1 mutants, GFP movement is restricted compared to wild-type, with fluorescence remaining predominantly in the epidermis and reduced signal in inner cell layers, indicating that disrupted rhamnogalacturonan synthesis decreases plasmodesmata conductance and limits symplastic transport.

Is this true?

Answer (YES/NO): NO